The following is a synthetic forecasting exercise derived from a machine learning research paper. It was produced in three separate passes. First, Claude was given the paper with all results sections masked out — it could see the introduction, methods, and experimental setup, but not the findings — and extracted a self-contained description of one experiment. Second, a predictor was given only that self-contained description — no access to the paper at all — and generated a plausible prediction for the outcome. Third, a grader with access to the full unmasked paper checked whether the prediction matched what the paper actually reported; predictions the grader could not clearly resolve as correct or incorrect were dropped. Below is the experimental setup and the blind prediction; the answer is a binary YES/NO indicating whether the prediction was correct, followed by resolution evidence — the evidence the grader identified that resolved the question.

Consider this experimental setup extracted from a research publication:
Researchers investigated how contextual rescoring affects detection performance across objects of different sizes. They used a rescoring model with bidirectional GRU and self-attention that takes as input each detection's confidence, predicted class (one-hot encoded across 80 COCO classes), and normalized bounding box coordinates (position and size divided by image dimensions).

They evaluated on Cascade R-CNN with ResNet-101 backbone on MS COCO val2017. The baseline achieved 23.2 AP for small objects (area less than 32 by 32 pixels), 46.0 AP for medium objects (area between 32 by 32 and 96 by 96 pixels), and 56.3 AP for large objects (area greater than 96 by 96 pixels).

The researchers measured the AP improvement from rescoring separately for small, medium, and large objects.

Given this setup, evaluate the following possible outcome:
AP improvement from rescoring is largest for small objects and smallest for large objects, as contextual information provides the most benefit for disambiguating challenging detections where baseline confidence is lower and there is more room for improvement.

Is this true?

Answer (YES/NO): NO